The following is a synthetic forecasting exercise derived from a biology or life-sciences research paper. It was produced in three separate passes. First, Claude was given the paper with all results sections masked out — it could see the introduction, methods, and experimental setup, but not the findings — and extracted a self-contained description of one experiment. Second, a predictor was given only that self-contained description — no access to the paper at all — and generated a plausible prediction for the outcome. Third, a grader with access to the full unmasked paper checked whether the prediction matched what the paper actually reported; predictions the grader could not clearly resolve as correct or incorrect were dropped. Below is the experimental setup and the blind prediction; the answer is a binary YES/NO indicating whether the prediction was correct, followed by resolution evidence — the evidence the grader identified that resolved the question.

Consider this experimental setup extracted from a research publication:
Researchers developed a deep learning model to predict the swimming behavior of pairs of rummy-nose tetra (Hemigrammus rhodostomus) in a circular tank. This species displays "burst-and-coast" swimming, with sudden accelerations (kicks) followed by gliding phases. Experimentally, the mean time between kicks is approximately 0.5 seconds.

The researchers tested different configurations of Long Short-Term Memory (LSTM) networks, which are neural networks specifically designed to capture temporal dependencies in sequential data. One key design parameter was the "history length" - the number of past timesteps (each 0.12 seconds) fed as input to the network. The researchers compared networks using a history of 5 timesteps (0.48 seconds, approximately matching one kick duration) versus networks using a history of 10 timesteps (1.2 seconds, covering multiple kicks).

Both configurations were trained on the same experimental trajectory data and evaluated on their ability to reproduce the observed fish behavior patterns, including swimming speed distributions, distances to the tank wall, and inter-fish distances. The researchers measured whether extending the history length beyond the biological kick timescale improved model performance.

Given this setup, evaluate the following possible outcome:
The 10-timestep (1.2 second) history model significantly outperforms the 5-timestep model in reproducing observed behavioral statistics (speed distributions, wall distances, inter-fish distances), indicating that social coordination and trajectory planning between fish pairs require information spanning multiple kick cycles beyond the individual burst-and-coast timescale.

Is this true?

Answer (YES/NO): NO